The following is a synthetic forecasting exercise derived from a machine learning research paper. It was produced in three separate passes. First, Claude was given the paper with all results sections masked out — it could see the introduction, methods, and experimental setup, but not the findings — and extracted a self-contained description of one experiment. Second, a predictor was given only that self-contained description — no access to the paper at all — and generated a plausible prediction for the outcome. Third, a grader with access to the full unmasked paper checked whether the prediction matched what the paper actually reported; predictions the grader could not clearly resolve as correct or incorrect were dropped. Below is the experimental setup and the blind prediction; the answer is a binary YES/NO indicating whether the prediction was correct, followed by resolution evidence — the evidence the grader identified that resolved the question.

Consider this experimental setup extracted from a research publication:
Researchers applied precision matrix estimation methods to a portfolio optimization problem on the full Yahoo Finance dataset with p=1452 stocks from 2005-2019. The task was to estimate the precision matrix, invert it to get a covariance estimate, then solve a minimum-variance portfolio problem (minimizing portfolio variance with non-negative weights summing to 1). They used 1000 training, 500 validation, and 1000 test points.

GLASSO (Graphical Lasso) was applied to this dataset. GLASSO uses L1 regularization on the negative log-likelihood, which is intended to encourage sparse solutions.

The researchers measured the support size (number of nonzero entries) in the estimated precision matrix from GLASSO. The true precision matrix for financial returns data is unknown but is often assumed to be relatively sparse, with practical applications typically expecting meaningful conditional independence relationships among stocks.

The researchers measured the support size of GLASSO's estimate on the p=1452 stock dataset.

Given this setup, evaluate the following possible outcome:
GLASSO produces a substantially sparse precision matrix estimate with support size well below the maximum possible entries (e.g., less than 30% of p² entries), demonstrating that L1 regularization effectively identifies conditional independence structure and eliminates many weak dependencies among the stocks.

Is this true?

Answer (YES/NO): NO